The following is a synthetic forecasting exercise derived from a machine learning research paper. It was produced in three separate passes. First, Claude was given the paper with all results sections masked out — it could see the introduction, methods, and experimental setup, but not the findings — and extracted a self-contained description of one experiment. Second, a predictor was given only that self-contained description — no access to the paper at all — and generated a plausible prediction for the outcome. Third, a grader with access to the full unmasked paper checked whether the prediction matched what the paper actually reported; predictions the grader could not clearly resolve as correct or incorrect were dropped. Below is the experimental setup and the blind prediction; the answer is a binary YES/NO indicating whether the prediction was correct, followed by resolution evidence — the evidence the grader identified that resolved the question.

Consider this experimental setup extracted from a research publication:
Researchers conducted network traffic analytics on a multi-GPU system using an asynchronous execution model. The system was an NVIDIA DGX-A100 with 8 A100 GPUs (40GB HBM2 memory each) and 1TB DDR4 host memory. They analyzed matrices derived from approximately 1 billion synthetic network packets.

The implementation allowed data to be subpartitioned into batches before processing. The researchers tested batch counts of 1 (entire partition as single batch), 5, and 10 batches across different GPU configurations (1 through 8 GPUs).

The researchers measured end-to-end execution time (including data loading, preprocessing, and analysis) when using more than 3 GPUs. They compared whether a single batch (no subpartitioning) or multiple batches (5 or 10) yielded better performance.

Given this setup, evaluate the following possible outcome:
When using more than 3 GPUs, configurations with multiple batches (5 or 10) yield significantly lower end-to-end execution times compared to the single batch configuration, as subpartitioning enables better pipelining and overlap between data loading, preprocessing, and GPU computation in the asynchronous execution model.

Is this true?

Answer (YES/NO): NO